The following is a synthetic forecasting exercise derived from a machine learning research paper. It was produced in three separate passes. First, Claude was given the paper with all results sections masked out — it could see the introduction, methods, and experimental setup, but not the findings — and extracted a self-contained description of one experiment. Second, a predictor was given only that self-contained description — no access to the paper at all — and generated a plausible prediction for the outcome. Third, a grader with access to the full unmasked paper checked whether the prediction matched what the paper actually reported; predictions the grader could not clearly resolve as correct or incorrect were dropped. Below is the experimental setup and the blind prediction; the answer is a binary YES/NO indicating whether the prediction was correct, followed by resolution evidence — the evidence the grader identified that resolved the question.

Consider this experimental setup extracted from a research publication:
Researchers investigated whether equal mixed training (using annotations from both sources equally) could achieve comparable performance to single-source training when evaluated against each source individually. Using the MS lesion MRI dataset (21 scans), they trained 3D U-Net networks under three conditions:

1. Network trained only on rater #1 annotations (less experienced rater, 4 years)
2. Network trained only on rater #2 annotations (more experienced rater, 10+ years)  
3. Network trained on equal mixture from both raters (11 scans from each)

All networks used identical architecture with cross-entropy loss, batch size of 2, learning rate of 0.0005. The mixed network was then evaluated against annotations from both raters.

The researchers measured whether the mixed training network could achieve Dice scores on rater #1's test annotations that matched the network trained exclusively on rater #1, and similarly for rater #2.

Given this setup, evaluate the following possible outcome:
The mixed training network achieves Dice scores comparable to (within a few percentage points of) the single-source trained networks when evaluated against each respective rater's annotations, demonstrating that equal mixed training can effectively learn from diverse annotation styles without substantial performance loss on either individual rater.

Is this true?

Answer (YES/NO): YES